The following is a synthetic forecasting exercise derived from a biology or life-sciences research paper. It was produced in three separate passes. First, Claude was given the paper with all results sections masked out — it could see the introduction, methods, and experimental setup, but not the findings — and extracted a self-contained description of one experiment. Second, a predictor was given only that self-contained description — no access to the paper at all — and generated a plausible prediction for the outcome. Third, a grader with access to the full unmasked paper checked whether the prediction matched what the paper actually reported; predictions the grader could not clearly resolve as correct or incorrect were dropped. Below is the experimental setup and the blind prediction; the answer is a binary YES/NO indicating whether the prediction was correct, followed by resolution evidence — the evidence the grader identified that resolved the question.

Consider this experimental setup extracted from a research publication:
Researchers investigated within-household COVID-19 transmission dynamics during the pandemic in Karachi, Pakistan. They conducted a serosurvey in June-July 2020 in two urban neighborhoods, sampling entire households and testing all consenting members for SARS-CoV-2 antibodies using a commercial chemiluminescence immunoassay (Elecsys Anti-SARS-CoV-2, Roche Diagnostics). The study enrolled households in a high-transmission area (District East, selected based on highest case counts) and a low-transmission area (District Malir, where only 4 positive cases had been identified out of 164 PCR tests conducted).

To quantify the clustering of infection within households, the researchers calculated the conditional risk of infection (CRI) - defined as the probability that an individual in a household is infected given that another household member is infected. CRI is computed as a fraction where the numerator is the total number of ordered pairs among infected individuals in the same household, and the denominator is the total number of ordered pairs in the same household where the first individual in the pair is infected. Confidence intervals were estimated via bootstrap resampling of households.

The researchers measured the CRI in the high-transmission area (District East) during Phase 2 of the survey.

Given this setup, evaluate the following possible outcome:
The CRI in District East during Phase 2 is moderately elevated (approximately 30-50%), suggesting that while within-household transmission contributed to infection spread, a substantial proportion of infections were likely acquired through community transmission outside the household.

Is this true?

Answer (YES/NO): YES